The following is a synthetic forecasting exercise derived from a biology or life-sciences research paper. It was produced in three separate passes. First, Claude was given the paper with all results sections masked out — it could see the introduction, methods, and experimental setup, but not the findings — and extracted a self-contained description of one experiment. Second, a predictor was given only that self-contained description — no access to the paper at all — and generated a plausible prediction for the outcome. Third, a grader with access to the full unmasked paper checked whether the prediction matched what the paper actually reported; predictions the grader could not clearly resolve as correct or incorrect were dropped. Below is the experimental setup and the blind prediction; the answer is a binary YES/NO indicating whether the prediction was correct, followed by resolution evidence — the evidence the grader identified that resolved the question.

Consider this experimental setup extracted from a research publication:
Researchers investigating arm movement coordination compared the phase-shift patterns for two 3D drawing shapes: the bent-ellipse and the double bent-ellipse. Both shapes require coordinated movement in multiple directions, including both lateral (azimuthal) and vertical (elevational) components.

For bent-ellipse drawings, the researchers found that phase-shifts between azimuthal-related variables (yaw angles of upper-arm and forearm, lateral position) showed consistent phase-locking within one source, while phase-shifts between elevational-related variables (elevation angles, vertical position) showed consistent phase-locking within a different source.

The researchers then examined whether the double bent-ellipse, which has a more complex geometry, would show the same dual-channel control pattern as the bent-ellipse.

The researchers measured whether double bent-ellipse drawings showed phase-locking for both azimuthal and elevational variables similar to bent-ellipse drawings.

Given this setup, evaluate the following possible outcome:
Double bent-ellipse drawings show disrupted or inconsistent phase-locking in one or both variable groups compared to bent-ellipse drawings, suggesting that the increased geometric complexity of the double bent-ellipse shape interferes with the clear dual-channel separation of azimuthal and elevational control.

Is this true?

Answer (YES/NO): YES